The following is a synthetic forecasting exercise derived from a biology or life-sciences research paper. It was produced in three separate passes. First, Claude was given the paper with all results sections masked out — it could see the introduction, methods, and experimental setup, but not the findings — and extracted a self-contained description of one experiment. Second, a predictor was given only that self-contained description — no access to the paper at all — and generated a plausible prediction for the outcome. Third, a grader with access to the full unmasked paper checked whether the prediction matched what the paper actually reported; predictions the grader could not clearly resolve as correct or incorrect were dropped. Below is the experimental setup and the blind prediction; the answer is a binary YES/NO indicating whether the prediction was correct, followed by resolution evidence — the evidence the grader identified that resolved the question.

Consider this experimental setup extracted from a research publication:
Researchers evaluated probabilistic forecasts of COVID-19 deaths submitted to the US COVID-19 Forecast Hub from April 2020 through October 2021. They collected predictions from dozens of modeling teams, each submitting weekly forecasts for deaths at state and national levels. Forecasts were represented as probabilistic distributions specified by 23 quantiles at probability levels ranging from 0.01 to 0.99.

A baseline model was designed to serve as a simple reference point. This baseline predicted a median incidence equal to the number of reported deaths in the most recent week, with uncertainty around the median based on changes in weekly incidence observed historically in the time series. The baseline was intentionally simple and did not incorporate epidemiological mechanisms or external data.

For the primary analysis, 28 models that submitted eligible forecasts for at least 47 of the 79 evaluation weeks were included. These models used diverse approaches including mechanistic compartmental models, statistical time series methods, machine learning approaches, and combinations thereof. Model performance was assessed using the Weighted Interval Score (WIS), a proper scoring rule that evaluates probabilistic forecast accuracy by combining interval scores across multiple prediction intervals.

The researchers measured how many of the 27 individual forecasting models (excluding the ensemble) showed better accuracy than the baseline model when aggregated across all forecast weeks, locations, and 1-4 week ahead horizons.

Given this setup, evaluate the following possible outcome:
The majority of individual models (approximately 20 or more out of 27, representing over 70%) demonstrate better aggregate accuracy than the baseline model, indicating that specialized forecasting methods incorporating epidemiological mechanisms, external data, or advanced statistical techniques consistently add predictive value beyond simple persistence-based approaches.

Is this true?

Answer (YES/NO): NO